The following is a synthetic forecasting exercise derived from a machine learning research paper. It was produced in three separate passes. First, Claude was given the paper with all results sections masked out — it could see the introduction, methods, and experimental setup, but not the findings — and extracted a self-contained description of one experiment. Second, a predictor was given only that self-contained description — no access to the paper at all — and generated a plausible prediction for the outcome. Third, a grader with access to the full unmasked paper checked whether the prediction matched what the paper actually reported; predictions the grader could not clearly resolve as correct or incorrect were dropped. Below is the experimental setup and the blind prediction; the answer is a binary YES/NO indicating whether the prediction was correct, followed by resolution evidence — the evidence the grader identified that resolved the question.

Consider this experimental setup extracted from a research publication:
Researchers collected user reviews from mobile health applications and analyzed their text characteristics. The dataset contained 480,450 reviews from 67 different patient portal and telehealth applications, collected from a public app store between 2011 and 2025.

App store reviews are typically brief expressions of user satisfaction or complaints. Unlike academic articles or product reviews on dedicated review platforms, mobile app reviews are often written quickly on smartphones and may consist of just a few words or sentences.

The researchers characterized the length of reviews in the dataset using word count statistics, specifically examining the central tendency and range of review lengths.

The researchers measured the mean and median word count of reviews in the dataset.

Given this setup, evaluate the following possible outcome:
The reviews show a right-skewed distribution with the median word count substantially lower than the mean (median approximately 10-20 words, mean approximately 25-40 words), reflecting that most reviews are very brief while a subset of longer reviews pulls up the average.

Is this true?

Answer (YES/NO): NO